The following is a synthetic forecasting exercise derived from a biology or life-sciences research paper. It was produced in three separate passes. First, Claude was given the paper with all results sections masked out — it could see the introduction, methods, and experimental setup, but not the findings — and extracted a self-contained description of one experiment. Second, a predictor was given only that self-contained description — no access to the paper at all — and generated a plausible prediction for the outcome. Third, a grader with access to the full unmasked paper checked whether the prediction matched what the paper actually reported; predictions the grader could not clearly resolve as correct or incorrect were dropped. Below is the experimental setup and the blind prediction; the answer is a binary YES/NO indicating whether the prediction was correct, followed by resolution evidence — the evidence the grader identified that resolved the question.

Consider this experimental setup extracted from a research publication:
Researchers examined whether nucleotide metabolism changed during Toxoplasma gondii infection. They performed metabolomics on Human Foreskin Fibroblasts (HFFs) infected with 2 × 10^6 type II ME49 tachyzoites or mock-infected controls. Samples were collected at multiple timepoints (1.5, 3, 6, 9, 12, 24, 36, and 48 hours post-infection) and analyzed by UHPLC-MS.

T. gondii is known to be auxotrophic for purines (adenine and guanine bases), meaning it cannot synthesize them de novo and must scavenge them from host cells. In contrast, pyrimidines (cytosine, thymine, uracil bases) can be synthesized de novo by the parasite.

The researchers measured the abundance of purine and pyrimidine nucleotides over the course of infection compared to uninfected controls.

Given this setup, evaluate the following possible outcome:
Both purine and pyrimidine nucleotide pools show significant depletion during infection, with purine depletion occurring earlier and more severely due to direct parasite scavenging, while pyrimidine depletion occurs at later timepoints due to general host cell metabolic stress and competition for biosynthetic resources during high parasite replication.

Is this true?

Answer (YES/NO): NO